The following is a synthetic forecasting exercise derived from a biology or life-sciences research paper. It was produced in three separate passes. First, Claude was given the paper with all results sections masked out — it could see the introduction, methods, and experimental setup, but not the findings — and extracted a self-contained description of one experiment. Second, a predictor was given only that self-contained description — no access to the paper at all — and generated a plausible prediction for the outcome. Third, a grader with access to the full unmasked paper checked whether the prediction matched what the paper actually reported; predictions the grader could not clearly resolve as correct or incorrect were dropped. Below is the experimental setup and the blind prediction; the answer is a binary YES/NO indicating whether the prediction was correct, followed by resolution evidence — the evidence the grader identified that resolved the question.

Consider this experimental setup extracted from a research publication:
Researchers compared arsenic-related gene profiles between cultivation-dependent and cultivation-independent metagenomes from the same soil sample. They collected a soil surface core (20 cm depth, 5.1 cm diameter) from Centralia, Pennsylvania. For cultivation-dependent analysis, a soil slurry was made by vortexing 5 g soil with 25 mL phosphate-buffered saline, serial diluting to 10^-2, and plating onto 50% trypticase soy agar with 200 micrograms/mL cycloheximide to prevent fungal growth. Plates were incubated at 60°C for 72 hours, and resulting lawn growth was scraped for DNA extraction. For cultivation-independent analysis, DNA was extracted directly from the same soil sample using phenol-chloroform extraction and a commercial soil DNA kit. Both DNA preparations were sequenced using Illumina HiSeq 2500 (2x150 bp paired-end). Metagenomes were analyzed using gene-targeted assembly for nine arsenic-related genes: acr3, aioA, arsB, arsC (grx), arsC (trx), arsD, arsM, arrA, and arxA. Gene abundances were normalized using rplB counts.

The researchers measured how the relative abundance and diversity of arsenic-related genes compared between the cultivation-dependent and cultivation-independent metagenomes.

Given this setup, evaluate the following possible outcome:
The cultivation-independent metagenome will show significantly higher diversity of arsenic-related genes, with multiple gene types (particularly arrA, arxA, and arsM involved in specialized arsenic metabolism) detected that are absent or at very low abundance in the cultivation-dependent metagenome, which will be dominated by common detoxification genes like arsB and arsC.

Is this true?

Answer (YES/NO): YES